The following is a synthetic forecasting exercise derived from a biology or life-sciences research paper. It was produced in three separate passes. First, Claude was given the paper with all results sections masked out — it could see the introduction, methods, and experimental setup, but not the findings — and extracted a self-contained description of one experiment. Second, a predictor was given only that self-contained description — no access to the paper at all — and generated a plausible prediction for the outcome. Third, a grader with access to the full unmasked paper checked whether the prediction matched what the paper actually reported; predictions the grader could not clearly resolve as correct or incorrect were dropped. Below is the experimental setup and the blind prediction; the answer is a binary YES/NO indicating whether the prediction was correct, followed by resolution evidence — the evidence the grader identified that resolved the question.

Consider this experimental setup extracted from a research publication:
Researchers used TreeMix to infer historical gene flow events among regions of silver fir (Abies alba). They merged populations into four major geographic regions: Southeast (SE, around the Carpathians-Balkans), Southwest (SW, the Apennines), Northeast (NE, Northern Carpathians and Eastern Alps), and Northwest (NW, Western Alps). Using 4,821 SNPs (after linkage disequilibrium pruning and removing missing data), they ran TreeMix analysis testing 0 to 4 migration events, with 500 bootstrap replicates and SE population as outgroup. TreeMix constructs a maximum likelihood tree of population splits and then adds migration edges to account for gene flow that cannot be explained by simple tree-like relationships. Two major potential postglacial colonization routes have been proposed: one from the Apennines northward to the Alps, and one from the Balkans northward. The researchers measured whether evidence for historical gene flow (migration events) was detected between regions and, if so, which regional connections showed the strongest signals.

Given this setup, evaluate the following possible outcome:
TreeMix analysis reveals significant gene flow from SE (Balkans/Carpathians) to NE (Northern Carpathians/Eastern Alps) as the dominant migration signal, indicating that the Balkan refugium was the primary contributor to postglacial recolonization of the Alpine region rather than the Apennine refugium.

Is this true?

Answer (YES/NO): NO